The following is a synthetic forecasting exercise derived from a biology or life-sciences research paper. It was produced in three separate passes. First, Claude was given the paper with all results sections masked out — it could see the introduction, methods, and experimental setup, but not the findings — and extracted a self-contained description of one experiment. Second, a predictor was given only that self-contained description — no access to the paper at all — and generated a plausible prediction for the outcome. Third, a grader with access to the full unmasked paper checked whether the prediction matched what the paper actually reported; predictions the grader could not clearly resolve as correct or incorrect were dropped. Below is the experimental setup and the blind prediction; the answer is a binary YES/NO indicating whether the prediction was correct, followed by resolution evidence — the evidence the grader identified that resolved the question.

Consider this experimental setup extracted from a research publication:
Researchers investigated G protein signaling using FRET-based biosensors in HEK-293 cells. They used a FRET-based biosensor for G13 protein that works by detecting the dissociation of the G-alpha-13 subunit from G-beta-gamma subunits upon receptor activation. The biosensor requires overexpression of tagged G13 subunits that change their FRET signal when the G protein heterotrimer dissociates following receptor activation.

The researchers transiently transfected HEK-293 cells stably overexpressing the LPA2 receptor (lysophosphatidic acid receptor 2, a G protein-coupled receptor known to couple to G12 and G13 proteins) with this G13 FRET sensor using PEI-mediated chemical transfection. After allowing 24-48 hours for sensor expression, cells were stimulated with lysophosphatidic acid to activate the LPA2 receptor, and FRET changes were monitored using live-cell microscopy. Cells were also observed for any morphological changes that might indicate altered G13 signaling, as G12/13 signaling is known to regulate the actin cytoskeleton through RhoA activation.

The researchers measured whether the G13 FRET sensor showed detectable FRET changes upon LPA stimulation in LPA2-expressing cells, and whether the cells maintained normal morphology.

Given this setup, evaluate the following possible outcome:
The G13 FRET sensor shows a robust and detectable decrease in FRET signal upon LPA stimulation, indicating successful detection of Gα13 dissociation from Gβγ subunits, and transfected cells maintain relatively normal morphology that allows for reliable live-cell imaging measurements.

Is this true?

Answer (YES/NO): NO